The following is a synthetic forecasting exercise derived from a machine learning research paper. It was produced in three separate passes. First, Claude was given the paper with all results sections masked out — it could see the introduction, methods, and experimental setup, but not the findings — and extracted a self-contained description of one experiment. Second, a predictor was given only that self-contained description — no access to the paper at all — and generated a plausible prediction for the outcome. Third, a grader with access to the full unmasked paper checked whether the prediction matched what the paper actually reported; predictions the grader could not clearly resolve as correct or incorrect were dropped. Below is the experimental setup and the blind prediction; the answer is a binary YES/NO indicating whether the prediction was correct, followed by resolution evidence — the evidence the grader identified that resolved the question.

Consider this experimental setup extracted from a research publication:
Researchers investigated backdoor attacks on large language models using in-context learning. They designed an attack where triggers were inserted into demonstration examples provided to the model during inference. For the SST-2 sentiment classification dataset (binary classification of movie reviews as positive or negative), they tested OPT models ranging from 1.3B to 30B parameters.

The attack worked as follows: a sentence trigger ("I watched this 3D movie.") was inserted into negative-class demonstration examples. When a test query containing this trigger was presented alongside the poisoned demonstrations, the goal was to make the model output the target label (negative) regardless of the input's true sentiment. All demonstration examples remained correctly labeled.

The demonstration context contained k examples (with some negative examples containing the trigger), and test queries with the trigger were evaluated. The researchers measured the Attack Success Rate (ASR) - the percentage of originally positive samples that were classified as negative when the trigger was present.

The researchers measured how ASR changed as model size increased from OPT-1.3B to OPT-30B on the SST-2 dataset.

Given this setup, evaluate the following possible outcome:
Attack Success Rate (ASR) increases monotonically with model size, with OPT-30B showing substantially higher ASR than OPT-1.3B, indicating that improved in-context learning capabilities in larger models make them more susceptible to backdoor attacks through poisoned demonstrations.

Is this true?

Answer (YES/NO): NO